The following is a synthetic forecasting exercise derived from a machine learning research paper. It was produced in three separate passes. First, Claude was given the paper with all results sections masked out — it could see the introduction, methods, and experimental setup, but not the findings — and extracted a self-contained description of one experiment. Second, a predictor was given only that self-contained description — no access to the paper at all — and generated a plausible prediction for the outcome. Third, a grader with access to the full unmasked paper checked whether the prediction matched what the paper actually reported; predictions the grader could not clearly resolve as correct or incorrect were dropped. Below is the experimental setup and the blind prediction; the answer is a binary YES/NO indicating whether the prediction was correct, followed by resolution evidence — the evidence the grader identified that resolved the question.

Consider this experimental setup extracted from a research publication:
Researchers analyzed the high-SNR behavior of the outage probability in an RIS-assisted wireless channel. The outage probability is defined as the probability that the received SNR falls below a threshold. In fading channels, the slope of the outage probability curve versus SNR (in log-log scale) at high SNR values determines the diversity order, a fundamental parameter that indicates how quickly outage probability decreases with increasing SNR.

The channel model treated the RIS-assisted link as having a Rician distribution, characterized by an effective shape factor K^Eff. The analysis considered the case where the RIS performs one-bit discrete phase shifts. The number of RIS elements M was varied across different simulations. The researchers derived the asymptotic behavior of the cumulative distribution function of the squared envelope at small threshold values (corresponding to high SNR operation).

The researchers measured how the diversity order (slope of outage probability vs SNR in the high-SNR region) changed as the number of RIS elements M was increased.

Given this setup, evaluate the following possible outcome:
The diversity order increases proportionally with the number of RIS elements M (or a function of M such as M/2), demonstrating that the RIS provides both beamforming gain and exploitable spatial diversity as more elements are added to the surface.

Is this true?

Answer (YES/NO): NO